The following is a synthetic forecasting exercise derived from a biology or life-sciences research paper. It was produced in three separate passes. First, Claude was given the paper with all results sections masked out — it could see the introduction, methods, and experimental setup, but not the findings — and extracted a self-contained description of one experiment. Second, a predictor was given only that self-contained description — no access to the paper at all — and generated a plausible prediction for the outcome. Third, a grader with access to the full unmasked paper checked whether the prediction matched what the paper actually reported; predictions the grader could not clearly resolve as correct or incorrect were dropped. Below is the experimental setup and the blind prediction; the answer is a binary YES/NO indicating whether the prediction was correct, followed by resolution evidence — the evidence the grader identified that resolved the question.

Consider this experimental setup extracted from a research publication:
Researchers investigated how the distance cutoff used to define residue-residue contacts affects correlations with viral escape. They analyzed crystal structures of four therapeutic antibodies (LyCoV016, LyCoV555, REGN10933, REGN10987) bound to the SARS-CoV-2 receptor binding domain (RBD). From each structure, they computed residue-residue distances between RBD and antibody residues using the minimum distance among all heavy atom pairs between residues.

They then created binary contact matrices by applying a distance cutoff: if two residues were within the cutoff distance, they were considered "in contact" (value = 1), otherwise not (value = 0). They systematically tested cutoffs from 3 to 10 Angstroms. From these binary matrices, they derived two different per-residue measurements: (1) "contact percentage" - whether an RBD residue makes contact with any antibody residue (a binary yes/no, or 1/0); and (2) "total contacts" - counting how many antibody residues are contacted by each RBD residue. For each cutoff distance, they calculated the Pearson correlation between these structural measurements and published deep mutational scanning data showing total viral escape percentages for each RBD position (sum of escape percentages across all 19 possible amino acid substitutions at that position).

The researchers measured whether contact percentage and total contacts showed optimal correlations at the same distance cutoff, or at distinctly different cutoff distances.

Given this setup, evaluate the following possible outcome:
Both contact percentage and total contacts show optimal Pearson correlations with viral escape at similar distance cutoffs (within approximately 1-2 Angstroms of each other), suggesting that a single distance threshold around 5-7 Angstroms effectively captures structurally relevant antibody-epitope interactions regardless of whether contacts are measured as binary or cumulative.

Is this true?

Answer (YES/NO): NO